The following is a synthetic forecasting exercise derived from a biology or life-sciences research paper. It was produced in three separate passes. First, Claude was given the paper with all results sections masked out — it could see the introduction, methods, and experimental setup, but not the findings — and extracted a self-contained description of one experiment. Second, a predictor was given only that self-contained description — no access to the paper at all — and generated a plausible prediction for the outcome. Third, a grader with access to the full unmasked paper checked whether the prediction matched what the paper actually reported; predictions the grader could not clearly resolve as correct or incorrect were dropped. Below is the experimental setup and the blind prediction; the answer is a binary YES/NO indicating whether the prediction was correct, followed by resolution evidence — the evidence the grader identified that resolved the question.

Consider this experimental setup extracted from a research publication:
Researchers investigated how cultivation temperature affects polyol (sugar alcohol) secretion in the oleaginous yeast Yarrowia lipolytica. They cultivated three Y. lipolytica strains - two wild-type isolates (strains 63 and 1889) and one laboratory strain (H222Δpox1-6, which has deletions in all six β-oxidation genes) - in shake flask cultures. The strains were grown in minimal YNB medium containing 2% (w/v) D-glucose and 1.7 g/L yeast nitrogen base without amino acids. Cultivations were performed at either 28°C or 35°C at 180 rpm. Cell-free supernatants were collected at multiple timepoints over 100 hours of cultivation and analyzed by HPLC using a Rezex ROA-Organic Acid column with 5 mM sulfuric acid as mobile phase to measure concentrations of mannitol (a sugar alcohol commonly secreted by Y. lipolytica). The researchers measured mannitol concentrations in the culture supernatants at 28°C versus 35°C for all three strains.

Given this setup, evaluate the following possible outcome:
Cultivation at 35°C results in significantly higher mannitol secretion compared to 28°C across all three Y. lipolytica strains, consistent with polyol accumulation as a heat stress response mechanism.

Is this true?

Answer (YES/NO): YES